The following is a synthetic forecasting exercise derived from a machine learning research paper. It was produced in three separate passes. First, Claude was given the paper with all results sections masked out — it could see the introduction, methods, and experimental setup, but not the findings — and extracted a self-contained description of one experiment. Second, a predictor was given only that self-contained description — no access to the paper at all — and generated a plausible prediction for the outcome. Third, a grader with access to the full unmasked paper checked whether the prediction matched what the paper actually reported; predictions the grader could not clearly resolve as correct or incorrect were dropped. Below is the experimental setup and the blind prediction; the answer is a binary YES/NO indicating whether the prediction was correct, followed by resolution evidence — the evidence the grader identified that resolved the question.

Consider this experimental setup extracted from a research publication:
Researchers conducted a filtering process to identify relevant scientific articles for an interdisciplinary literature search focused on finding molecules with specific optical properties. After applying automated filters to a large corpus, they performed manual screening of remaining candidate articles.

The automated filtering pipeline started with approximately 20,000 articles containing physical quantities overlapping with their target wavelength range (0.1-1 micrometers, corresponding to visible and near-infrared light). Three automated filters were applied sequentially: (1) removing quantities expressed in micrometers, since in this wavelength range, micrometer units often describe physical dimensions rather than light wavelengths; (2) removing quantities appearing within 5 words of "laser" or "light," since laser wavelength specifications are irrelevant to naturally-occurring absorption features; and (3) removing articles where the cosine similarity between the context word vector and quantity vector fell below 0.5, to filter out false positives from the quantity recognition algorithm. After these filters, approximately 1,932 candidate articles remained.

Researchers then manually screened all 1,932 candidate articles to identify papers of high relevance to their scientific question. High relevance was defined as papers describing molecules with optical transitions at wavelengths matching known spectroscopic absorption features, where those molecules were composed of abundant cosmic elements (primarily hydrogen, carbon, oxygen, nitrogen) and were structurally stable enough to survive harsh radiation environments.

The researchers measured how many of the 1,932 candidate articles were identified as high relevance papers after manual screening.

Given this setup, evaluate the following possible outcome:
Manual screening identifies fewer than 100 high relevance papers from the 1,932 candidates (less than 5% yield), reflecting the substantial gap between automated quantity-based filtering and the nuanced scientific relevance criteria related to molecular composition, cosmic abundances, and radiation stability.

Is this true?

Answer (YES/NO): YES